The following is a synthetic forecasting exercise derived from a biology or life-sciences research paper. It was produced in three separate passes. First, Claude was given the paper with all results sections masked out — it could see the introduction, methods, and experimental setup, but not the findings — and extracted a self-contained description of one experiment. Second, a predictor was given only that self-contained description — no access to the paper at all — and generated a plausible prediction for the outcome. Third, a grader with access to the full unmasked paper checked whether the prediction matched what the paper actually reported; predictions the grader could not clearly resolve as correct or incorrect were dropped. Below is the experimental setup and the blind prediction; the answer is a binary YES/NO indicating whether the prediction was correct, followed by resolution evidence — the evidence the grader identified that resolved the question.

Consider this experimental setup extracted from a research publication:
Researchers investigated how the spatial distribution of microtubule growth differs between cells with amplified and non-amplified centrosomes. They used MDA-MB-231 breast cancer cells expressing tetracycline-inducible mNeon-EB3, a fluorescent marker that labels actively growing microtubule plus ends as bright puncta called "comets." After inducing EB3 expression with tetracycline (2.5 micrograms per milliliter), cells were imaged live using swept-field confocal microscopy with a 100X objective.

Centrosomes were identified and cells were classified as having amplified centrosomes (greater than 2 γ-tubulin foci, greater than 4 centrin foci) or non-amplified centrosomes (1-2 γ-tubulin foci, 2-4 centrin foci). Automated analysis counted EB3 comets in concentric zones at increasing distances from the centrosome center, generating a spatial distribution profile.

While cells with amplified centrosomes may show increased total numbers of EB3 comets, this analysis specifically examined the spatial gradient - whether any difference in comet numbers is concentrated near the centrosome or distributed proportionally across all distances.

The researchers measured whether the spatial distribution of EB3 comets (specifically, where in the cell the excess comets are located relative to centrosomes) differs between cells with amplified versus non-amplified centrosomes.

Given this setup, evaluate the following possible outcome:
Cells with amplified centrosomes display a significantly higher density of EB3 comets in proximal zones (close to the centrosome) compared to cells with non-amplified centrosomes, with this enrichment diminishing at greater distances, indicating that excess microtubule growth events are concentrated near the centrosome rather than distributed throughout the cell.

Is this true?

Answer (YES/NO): YES